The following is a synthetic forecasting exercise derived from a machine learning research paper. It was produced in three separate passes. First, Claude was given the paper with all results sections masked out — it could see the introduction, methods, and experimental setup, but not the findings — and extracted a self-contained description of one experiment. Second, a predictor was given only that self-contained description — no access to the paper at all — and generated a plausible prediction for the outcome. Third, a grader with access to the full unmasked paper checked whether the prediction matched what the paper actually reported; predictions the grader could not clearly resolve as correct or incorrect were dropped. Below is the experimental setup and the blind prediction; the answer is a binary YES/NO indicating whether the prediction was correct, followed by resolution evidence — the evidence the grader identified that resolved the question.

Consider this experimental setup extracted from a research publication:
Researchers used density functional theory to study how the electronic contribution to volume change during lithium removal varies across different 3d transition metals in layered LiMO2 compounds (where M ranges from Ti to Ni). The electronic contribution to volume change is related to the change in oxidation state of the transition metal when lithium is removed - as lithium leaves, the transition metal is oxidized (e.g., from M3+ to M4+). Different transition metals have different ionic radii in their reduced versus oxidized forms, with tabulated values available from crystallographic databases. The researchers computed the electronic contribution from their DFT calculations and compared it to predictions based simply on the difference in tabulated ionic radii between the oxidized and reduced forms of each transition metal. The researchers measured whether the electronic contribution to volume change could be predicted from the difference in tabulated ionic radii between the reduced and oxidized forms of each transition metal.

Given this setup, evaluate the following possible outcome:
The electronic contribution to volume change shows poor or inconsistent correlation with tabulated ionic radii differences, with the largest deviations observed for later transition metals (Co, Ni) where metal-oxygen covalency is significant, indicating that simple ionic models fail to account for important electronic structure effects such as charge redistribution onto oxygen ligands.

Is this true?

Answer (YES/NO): NO